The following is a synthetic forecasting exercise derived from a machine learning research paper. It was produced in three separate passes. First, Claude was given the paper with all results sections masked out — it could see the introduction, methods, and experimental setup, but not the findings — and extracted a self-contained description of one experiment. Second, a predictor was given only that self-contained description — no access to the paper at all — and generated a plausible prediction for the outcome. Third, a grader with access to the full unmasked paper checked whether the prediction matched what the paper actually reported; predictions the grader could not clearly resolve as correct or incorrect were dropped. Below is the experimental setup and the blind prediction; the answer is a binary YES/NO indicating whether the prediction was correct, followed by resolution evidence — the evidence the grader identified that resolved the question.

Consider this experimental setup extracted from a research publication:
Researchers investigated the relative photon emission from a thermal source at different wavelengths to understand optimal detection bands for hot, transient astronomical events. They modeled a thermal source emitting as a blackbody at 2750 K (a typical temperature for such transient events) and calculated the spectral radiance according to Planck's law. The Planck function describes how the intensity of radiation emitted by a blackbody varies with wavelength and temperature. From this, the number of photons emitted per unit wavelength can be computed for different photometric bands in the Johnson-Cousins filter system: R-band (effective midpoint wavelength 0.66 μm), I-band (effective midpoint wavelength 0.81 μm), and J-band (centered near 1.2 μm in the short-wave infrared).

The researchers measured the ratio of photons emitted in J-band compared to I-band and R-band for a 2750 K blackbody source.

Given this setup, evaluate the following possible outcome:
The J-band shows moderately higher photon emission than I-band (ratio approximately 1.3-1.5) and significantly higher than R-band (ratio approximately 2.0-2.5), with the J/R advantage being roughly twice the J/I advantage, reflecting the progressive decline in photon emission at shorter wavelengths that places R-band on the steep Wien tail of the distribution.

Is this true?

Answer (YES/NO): NO